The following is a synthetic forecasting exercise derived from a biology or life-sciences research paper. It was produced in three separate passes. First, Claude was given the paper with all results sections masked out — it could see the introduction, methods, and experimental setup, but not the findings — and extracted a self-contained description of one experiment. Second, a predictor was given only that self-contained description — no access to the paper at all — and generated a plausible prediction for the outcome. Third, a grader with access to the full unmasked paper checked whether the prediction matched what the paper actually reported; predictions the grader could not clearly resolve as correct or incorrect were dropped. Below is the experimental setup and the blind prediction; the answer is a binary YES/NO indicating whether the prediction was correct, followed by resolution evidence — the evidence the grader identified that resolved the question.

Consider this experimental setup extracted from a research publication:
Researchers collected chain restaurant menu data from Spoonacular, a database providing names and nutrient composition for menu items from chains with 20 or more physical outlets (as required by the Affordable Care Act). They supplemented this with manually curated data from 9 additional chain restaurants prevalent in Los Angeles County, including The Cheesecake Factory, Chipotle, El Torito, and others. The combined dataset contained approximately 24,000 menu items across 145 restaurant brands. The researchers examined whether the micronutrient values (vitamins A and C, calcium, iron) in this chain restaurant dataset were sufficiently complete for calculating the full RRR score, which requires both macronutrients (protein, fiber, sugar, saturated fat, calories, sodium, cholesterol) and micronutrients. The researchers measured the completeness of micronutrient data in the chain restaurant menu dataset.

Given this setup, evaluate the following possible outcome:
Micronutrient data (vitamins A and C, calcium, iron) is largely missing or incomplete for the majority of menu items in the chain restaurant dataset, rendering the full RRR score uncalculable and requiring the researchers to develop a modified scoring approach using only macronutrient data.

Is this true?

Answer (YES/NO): YES